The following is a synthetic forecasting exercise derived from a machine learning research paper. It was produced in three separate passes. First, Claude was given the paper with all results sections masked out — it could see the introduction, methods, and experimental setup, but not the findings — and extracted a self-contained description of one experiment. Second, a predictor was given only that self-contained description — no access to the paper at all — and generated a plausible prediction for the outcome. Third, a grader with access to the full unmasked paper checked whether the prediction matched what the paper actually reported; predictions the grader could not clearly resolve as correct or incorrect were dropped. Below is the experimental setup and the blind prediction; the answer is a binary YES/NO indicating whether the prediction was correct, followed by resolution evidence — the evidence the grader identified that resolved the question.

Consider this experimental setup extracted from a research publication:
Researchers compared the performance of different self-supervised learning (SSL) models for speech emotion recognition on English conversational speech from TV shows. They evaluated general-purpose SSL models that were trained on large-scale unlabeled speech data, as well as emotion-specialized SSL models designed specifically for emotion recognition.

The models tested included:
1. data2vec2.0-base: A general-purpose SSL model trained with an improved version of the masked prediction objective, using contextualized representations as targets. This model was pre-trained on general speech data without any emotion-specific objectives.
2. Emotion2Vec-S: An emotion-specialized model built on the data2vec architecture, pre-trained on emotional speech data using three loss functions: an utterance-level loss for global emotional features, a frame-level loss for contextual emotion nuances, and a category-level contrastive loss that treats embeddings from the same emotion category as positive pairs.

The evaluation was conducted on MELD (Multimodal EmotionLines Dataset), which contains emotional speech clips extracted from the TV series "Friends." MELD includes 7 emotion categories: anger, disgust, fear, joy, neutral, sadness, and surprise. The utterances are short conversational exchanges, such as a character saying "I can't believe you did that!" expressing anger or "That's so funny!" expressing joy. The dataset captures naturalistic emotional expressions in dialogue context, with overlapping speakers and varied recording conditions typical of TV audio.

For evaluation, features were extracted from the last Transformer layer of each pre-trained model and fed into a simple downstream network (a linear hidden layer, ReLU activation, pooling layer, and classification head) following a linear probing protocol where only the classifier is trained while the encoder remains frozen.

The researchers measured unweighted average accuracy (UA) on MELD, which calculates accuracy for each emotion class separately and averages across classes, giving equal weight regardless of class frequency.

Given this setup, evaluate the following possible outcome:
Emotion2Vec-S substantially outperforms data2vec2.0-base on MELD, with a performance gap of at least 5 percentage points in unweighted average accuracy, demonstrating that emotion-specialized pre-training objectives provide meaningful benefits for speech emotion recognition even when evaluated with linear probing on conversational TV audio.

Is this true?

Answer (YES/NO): NO